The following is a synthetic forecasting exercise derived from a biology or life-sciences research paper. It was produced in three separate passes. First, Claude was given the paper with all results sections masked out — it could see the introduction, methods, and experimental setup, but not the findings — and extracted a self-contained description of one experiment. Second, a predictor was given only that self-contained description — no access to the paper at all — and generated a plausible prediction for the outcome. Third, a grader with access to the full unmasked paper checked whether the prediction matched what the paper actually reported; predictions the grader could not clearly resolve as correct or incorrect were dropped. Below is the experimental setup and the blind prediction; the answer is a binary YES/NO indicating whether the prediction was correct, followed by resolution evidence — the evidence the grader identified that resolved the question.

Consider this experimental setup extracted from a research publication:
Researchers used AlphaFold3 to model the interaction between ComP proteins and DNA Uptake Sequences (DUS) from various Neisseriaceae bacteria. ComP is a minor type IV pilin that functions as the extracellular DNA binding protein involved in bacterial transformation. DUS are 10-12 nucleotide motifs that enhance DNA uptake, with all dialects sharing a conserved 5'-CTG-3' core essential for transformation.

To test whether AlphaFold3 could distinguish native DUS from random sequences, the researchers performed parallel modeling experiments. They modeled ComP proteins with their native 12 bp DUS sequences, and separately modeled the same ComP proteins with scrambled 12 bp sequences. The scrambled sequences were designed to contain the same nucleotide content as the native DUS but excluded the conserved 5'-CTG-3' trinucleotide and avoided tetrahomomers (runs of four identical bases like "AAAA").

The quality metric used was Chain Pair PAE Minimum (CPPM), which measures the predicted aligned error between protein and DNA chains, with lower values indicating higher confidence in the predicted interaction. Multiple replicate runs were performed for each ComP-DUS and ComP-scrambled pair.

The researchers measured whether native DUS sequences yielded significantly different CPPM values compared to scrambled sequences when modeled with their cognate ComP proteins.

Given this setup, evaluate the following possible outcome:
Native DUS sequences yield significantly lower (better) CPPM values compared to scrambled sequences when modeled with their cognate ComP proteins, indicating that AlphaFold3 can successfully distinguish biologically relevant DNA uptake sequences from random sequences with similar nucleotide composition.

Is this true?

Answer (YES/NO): NO